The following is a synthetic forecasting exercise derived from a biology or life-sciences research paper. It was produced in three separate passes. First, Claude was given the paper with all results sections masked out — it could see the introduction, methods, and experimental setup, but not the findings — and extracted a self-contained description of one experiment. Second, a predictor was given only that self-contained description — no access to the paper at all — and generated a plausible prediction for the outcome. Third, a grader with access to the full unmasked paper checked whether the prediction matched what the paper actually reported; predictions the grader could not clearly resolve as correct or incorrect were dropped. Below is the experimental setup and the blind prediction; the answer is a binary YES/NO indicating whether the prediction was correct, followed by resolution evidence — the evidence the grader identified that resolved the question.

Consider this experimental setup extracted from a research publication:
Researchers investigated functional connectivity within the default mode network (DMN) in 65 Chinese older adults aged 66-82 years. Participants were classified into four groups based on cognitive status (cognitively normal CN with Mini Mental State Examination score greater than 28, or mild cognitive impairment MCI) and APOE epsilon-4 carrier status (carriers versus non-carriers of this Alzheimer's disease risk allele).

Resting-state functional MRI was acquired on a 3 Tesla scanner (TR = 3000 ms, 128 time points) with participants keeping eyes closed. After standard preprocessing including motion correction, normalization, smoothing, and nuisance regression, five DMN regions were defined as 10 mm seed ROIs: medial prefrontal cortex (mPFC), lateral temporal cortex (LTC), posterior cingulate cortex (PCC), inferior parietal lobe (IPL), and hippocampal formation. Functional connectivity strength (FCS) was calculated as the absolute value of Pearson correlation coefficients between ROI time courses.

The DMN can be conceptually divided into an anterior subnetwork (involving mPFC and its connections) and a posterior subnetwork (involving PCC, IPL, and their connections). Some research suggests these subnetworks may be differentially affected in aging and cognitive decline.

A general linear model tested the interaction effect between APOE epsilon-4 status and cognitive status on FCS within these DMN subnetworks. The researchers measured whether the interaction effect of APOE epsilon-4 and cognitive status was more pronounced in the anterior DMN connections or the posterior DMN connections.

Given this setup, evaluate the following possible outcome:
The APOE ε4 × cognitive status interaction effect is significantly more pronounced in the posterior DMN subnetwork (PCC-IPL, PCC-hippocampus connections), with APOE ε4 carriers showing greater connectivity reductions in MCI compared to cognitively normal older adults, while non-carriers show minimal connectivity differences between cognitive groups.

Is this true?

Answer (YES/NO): NO